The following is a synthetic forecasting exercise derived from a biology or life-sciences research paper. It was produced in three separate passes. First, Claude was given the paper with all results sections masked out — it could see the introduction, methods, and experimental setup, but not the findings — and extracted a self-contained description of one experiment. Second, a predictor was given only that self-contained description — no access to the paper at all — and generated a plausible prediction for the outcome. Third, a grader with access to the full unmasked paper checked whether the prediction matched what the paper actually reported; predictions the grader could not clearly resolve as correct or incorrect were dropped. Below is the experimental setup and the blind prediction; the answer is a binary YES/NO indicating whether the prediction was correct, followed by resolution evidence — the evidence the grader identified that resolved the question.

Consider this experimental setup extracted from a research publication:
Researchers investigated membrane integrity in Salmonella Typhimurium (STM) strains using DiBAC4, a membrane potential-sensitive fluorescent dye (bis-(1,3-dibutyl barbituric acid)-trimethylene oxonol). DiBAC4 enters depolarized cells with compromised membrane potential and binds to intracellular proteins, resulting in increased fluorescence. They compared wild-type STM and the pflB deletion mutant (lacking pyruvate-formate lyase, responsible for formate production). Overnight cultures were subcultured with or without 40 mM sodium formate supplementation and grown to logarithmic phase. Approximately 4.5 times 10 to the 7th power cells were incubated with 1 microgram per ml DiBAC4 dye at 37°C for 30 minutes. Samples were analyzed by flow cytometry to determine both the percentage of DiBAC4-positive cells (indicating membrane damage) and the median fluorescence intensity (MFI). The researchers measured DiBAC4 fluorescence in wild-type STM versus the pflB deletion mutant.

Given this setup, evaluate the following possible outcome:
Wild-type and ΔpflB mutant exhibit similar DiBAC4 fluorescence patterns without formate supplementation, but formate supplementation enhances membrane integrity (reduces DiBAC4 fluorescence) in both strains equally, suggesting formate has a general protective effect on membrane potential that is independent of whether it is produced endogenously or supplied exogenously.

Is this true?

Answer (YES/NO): NO